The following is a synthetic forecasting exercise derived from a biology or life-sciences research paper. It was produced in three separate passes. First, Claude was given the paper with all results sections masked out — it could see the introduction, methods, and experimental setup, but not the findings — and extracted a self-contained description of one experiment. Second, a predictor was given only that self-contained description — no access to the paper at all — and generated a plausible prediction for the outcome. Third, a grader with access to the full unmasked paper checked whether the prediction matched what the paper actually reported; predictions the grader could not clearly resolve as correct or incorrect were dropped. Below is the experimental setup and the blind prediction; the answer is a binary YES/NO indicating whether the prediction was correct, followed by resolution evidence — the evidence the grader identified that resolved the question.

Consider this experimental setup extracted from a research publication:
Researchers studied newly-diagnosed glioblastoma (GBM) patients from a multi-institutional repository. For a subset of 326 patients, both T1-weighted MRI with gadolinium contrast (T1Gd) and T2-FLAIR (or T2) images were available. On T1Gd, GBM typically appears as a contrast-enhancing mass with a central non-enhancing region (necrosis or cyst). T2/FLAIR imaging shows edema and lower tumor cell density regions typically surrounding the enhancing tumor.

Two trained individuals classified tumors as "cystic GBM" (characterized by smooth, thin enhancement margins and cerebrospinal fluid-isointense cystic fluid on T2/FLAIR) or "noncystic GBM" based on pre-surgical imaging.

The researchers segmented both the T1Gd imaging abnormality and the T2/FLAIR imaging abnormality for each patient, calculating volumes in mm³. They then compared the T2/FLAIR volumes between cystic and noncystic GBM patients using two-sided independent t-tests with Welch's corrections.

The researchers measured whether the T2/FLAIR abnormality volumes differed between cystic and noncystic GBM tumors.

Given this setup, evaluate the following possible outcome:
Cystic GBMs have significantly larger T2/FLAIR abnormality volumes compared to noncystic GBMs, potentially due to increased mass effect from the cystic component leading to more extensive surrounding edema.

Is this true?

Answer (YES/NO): NO